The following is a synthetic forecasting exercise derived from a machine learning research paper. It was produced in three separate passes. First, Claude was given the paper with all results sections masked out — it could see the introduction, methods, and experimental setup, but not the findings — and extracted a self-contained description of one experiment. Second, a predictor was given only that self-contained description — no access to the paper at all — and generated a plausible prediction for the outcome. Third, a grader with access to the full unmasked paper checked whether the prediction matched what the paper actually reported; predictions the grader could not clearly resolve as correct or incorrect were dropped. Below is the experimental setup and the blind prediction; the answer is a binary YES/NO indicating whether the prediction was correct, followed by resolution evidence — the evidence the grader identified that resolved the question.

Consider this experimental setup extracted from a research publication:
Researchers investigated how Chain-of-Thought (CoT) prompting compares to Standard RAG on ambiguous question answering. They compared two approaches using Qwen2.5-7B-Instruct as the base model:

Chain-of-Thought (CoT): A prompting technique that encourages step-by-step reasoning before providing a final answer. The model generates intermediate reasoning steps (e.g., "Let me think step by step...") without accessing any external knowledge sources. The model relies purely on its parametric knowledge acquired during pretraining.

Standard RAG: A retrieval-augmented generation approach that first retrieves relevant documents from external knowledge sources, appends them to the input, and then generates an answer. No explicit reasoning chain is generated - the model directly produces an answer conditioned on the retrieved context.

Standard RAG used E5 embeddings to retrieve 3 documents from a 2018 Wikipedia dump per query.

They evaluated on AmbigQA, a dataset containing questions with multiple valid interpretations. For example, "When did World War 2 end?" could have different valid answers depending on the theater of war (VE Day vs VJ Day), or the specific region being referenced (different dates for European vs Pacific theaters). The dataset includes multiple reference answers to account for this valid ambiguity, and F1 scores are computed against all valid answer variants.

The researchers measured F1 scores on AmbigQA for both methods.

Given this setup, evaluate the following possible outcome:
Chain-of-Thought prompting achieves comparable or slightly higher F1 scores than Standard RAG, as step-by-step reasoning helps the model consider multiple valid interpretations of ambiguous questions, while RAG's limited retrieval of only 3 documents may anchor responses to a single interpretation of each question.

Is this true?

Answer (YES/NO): NO